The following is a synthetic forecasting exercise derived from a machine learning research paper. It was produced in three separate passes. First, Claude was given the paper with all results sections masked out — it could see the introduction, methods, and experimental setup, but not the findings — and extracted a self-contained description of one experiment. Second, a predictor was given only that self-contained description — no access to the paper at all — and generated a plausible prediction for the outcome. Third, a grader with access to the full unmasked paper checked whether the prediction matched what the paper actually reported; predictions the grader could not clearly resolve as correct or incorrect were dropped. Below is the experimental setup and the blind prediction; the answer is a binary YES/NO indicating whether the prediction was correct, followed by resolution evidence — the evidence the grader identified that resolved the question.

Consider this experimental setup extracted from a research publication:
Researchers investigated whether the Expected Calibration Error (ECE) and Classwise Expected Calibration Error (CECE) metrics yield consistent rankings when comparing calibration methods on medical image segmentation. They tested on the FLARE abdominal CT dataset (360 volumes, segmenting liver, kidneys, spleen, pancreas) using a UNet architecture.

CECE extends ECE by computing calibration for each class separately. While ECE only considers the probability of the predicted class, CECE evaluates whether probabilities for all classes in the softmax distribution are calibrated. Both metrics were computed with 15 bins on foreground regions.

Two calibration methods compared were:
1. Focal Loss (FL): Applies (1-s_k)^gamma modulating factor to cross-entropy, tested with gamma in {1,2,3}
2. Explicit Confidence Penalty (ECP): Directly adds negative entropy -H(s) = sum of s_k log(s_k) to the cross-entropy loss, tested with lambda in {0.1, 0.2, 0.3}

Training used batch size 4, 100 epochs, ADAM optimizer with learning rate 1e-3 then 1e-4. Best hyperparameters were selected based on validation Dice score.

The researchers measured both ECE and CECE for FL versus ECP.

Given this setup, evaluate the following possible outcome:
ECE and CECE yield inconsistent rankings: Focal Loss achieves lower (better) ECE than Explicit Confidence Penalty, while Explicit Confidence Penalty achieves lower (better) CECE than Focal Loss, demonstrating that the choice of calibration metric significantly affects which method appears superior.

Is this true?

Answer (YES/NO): YES